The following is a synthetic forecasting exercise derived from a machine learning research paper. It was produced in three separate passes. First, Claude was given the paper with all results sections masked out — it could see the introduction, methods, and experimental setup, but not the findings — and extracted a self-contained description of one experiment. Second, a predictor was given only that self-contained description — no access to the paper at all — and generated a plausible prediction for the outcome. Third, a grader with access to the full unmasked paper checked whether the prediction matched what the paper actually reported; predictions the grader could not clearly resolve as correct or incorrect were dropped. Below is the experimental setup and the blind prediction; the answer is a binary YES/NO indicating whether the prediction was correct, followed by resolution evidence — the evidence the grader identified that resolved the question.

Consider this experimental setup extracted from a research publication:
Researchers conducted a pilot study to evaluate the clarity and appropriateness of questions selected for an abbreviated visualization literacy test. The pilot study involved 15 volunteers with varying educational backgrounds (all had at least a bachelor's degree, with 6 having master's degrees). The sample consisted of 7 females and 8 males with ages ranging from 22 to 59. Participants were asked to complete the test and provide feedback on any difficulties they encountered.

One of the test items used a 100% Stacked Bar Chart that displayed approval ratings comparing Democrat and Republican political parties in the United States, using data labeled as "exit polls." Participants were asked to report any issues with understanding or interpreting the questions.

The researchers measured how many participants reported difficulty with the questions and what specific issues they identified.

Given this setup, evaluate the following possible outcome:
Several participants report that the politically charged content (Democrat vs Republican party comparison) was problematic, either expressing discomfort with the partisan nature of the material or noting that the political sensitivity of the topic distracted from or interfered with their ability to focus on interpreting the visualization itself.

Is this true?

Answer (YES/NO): NO